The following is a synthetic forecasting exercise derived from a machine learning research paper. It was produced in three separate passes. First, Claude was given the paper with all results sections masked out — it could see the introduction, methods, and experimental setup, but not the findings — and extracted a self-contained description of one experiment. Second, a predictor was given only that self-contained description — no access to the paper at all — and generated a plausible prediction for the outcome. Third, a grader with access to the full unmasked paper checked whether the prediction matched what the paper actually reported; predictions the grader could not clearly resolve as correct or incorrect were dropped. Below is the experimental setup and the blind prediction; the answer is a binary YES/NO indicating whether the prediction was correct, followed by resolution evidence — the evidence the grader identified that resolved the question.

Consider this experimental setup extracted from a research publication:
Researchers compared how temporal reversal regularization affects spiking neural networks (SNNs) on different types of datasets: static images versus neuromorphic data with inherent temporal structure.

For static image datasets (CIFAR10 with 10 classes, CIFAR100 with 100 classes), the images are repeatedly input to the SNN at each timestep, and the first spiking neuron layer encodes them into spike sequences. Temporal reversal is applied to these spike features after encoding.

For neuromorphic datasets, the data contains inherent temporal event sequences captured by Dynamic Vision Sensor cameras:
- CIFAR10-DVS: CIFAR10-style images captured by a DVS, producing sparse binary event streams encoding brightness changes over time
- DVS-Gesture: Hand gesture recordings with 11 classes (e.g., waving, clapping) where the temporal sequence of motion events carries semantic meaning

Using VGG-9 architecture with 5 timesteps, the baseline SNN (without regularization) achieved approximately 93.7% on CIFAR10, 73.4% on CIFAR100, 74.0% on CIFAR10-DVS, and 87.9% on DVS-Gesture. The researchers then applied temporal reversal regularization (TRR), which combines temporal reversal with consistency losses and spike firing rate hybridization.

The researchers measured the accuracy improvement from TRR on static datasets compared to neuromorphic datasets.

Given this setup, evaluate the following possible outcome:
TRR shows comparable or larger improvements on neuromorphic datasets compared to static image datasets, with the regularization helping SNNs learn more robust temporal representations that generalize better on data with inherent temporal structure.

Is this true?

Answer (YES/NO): YES